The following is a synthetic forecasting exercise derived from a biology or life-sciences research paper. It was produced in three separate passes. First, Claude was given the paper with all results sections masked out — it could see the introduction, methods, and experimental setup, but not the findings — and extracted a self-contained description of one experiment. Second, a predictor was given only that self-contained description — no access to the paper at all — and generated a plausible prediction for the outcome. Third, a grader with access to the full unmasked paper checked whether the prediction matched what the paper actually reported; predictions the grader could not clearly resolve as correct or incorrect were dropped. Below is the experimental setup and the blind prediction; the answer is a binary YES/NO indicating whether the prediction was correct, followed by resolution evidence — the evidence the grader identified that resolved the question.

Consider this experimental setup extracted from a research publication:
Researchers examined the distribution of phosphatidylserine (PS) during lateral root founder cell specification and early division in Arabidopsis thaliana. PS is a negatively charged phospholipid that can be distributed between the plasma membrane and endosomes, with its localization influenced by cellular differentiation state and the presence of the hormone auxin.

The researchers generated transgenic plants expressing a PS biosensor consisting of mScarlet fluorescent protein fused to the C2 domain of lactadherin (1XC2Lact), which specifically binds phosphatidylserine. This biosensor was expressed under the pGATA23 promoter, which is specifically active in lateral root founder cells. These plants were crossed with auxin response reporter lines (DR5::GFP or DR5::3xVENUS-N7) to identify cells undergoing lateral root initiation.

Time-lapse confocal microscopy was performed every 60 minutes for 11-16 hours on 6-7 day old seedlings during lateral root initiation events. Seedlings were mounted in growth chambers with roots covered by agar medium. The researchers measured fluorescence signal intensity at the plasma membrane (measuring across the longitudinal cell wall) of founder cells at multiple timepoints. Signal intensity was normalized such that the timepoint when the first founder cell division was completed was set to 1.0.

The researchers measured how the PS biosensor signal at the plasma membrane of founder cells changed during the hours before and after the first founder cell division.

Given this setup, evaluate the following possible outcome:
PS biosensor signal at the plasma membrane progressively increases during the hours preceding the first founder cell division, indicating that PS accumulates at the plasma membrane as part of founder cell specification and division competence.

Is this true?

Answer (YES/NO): NO